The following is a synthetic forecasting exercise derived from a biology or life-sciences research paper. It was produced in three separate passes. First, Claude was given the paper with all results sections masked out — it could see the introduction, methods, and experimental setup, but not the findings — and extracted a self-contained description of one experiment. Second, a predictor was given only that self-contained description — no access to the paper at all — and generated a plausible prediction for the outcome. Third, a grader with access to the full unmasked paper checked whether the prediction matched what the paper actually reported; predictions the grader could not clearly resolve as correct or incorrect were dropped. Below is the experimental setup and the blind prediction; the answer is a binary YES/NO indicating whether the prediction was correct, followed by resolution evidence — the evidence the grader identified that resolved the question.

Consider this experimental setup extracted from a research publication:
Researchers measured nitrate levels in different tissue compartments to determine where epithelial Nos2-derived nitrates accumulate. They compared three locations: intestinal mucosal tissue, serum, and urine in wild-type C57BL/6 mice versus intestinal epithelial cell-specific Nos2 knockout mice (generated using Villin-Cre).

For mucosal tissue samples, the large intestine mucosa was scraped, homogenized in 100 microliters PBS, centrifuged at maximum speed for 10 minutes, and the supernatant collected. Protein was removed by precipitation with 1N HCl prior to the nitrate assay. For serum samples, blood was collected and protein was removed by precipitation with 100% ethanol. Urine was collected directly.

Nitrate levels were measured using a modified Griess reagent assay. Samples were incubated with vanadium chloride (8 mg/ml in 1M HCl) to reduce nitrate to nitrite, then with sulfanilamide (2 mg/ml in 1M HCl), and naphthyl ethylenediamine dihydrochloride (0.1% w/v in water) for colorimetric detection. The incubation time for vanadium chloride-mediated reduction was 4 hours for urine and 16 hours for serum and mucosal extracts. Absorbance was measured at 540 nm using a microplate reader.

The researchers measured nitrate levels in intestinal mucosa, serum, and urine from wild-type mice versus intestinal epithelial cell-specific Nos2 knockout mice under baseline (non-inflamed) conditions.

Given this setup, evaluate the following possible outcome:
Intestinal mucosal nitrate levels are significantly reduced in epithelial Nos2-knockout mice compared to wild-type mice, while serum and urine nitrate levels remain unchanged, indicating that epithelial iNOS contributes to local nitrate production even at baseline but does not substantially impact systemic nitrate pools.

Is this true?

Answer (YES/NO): NO